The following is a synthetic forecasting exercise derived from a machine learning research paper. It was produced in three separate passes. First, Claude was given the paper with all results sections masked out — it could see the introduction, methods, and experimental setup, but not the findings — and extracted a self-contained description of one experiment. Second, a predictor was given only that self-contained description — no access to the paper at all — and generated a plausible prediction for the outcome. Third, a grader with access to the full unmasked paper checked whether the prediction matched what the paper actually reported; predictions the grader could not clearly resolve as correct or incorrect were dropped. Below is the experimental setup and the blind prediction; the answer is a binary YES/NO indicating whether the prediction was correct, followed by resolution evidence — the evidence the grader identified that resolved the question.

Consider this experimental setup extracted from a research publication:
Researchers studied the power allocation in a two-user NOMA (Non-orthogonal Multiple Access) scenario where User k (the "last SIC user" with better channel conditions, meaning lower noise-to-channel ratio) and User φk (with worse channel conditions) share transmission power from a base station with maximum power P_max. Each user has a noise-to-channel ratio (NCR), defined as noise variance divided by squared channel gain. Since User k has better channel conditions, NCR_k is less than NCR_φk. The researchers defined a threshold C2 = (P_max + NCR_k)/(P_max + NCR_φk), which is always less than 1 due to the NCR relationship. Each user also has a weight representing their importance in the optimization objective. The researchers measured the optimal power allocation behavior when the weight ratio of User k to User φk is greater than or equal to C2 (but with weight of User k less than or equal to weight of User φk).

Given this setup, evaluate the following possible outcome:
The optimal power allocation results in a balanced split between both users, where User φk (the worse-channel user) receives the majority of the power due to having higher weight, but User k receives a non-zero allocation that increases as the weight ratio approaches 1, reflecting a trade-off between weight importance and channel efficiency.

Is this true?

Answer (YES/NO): NO